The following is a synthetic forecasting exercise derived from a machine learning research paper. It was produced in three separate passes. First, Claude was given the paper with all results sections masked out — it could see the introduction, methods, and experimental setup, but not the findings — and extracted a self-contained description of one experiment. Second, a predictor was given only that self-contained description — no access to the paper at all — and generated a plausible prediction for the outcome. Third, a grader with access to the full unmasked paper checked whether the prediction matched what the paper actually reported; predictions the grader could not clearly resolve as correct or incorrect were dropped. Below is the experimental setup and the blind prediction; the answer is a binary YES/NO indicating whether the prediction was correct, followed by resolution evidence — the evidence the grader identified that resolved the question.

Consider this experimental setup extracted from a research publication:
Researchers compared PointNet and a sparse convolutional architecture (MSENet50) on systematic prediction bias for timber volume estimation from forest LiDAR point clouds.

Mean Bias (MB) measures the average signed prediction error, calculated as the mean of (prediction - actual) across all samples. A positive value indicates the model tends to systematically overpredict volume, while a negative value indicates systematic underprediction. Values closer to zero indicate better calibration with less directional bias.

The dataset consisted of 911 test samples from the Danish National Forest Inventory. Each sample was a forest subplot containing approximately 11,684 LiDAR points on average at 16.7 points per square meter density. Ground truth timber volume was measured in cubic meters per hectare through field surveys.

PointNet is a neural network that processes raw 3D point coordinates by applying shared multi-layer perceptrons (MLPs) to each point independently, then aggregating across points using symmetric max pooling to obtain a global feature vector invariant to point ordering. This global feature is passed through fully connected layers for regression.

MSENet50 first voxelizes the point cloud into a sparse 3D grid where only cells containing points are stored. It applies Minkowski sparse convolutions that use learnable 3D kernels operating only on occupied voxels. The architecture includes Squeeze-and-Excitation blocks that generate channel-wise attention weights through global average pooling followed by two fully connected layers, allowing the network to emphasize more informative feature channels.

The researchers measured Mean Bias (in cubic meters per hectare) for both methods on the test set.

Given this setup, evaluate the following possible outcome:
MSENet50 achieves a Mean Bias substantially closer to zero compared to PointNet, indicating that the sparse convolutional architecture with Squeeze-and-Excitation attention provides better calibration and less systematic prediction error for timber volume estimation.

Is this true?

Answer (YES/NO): YES